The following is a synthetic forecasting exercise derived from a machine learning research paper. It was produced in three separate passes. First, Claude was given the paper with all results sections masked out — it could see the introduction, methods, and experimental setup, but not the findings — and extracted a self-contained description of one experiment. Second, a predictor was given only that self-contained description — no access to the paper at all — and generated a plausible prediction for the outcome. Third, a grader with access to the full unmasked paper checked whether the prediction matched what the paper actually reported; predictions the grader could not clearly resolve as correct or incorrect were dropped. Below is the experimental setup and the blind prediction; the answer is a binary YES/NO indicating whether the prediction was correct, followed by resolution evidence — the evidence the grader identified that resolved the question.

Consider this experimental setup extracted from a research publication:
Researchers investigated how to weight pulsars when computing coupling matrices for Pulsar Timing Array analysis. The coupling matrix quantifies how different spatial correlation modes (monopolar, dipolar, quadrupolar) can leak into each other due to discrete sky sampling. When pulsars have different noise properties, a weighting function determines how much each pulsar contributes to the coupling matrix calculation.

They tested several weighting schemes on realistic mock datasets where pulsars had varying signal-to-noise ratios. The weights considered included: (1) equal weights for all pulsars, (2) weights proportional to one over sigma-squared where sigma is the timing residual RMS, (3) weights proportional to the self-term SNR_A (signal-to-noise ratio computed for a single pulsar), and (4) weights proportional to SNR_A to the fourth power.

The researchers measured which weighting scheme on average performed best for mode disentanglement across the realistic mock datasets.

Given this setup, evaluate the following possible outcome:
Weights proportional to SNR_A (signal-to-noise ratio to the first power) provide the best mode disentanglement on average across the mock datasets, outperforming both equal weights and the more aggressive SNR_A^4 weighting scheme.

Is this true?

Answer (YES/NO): NO